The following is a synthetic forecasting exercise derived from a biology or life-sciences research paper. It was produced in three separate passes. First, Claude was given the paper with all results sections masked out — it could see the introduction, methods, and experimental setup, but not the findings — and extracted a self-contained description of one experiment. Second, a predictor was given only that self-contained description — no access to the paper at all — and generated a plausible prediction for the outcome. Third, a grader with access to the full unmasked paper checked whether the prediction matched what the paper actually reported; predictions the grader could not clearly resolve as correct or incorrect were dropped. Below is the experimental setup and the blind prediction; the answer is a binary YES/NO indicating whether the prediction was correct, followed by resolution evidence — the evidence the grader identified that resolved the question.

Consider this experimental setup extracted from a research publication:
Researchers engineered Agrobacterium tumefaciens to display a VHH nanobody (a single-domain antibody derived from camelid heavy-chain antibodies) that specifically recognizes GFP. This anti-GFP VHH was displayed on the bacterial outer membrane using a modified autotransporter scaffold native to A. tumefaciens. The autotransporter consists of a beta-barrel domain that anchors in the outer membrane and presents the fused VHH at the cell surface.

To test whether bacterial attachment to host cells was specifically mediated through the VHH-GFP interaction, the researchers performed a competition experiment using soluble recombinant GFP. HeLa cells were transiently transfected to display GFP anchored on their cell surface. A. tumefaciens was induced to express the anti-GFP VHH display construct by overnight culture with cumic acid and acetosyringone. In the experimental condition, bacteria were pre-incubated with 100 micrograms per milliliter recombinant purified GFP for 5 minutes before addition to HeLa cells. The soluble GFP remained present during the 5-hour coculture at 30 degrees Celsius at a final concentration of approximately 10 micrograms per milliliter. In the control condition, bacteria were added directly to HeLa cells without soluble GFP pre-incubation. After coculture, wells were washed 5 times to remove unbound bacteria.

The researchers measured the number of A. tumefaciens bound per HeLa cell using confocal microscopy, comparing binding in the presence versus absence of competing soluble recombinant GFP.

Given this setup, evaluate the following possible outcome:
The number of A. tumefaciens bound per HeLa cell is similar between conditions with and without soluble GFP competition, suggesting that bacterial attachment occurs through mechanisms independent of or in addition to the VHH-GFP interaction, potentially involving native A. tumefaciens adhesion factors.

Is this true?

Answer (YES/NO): NO